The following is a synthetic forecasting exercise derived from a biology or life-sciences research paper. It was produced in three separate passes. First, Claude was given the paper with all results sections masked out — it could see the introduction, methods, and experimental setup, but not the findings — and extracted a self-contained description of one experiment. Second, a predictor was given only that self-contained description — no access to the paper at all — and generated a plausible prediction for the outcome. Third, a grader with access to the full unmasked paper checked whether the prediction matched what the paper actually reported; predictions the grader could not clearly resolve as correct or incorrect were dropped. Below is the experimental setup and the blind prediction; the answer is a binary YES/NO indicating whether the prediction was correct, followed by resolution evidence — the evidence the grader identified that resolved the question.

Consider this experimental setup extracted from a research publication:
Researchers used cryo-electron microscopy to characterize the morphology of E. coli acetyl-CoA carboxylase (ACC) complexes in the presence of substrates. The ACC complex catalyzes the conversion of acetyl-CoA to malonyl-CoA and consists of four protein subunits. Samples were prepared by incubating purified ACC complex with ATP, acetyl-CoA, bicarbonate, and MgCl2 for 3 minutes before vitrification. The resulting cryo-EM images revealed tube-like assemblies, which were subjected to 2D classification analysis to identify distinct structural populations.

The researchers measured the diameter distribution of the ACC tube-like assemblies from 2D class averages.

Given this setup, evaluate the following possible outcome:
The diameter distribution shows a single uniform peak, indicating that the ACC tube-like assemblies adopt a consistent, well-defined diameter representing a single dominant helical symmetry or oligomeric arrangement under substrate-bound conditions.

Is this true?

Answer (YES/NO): NO